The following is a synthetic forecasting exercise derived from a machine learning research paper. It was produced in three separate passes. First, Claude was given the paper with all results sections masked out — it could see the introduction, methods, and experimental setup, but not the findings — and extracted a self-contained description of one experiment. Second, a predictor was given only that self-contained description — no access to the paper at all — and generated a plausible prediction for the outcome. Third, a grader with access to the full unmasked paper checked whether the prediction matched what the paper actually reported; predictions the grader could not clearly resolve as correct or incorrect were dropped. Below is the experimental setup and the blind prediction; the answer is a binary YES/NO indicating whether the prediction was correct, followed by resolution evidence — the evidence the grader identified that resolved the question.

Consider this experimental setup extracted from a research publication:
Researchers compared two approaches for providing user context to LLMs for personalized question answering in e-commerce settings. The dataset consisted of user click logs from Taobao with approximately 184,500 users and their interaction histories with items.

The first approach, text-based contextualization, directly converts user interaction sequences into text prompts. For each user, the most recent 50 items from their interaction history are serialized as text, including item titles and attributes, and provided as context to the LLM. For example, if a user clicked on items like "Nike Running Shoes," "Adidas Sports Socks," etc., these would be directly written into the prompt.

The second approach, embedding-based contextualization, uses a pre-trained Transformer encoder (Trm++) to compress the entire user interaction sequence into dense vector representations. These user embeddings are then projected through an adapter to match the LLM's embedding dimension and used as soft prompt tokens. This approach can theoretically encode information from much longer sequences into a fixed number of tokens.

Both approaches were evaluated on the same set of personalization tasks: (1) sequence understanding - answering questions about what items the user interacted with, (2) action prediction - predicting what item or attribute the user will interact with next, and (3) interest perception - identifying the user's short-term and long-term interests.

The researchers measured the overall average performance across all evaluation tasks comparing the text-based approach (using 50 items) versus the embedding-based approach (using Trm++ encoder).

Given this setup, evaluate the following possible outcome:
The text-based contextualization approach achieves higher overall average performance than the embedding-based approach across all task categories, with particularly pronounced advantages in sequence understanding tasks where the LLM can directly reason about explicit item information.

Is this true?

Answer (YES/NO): NO